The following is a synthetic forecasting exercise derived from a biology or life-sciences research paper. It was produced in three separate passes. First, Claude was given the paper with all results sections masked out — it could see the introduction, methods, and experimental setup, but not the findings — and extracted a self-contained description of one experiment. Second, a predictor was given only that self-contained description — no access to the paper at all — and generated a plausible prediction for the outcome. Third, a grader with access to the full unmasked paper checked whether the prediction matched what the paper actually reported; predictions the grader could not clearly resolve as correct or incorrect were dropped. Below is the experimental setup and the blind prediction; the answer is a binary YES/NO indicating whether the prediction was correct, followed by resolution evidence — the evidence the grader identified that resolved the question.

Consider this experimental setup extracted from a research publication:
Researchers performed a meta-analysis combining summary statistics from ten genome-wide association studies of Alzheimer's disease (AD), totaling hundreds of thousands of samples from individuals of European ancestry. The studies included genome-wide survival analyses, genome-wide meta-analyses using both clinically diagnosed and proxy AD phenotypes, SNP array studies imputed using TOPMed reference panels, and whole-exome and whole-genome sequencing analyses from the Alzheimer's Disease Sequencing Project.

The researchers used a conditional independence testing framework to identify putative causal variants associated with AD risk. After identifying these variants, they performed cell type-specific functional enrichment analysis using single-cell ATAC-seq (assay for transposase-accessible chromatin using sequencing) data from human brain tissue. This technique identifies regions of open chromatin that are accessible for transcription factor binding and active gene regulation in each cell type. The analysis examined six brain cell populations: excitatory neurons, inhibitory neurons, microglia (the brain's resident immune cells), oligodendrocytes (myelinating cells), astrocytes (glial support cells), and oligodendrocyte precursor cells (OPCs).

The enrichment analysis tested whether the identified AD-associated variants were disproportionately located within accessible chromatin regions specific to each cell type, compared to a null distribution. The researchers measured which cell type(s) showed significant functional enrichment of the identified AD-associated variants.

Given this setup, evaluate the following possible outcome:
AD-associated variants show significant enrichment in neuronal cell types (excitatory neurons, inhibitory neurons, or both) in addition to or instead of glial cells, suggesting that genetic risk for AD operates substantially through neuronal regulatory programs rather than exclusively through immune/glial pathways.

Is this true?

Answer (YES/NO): NO